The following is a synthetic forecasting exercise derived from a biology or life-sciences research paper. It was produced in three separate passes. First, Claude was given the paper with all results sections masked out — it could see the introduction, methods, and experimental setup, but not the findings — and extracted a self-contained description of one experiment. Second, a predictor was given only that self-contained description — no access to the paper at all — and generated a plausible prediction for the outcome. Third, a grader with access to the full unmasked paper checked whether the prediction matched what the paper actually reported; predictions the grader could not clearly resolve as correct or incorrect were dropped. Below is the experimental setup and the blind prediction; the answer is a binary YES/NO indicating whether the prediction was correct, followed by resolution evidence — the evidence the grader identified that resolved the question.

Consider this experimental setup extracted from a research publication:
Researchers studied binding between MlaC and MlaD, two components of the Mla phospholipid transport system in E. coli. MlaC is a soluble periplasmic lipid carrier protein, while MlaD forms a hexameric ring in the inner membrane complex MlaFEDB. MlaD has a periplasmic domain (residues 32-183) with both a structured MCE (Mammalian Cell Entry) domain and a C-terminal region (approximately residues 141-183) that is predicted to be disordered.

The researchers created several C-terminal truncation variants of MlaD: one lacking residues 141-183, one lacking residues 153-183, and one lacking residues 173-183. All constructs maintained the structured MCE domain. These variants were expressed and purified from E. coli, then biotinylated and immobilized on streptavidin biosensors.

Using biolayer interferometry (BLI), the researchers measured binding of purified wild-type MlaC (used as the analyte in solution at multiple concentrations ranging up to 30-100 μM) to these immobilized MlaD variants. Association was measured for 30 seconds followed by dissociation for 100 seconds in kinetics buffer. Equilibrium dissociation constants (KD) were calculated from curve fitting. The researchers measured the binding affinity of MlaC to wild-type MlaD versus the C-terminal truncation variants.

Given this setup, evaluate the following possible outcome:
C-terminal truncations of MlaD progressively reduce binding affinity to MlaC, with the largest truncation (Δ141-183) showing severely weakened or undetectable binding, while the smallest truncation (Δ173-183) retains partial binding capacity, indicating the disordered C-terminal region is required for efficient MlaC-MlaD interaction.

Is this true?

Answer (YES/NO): NO